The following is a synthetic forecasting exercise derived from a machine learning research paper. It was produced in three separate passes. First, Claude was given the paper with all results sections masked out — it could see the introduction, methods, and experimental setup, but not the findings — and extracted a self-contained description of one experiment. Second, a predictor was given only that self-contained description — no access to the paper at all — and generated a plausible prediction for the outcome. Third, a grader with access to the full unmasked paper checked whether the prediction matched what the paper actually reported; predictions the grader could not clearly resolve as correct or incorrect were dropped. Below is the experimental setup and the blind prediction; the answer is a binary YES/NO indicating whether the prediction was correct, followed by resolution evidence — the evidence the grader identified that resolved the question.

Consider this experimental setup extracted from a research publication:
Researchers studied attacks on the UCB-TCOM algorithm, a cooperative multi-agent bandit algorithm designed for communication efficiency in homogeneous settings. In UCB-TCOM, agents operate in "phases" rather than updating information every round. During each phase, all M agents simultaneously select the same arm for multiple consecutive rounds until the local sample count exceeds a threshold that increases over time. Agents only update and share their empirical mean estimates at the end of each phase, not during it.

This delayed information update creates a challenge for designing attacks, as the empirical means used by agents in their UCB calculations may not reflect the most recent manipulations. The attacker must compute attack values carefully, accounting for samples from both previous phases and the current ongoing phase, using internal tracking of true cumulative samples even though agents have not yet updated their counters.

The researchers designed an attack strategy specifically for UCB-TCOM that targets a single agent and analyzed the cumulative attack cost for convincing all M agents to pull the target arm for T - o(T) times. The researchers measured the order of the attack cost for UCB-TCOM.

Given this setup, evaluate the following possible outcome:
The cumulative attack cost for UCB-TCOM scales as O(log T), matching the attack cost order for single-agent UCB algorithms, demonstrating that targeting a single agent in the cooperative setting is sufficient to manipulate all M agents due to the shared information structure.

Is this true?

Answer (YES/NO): YES